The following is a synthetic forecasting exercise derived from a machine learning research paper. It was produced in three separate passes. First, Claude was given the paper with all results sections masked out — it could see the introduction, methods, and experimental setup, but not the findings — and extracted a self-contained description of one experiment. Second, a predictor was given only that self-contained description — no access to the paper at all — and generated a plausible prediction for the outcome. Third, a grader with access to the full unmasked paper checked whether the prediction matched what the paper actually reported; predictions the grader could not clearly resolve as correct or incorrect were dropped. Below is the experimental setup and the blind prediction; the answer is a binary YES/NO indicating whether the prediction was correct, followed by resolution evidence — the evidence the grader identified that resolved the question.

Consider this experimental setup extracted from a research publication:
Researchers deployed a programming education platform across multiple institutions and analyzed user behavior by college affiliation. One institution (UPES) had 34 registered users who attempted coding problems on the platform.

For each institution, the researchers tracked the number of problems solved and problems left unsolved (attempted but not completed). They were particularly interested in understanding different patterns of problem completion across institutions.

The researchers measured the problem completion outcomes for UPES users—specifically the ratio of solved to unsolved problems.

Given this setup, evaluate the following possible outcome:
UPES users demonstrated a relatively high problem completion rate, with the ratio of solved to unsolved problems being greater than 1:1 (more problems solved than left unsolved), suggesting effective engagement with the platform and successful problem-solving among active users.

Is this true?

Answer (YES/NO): YES